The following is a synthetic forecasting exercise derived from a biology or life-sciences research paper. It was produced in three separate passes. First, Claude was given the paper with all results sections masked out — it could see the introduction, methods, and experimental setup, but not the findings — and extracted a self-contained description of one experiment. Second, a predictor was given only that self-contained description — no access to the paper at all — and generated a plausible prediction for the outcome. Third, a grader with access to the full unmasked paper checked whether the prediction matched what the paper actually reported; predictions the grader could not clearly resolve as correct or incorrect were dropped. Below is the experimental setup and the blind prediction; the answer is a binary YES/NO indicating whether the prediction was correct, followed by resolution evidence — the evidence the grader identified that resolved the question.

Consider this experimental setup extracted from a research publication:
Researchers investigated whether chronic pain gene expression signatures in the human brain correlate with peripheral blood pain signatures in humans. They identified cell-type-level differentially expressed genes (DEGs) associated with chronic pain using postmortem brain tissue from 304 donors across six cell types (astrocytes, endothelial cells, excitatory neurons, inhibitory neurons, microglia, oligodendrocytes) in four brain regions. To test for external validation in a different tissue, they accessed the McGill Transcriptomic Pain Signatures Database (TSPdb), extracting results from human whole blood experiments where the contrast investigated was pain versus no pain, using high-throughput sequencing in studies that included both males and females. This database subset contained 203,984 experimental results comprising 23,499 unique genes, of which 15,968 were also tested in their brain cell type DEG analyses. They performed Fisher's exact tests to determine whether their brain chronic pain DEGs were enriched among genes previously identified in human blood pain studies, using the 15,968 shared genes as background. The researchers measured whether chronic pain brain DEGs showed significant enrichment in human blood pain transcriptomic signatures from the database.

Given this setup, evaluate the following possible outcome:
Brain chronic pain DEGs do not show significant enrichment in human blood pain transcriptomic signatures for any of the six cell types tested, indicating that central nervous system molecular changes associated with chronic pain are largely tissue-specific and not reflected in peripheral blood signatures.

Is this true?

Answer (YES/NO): YES